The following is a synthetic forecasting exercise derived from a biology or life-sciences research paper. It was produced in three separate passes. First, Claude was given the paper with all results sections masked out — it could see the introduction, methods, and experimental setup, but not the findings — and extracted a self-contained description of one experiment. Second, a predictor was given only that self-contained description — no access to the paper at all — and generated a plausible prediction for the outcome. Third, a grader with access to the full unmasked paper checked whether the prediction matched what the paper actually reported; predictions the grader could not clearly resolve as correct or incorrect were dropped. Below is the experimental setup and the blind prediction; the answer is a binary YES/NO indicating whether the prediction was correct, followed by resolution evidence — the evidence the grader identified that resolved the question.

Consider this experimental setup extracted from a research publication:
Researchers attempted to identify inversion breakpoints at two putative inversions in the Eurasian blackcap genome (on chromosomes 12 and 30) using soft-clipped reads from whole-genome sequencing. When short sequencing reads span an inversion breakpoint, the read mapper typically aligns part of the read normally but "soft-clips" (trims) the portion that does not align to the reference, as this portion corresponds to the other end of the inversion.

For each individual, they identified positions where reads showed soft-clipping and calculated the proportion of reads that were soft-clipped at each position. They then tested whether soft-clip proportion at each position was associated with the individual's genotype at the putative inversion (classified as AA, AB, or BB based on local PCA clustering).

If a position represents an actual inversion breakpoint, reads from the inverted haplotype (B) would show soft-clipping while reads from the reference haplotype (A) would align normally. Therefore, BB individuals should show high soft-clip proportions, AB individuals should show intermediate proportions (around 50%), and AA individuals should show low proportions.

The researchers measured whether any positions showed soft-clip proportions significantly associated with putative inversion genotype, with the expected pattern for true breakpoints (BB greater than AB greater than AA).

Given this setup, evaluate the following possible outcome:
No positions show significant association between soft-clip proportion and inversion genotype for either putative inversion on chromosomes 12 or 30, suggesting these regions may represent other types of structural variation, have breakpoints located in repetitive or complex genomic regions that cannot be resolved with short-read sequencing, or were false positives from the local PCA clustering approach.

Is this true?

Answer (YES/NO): NO